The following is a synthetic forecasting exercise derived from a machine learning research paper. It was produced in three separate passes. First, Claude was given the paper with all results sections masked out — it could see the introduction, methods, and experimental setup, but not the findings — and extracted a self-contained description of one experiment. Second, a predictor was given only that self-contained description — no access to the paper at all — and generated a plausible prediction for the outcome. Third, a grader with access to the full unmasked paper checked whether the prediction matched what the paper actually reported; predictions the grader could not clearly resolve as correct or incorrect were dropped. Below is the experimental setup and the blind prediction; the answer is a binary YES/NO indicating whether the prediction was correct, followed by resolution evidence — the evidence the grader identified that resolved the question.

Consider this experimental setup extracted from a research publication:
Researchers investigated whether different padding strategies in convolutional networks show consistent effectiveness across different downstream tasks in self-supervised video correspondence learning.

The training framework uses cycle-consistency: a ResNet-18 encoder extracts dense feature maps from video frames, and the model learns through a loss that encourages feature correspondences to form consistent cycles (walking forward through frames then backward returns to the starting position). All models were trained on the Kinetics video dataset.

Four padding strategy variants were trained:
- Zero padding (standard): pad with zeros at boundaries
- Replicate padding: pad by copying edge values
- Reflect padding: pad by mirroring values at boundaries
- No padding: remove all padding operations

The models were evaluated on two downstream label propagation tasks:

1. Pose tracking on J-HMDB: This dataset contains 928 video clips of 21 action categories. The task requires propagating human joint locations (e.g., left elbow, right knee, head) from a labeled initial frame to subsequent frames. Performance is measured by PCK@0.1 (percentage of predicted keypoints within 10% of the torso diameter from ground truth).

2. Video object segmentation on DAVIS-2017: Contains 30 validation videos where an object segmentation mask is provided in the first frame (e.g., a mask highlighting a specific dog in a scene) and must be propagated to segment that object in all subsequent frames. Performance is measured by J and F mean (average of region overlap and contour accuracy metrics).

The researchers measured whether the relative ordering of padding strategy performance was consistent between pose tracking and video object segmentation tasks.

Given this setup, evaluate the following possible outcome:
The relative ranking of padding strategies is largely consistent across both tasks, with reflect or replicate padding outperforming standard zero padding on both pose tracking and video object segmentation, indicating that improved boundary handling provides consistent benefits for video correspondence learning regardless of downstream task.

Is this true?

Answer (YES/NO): NO